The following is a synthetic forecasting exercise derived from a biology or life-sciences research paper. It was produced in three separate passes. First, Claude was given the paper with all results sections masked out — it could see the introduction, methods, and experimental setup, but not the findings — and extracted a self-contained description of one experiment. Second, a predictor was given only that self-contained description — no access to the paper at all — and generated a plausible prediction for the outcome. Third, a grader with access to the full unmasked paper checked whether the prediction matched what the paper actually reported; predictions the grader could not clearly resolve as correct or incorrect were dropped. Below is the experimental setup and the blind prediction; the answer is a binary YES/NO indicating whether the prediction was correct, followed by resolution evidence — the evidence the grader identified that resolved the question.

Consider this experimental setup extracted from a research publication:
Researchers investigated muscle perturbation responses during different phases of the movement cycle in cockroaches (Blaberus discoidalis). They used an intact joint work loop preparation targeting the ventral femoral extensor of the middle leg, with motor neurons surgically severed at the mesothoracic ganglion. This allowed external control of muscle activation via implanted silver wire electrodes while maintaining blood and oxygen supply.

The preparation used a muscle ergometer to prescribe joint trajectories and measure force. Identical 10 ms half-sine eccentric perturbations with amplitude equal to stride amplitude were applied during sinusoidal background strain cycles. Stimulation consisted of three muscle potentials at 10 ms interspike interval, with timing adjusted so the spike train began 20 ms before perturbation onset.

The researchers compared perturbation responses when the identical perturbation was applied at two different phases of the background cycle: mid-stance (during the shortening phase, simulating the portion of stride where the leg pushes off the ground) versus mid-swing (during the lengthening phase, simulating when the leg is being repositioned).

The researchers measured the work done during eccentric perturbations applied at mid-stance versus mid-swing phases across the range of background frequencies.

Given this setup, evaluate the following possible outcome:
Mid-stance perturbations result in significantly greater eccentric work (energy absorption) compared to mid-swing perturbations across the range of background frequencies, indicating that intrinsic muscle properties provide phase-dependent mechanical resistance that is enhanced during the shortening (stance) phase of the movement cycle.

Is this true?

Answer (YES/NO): NO